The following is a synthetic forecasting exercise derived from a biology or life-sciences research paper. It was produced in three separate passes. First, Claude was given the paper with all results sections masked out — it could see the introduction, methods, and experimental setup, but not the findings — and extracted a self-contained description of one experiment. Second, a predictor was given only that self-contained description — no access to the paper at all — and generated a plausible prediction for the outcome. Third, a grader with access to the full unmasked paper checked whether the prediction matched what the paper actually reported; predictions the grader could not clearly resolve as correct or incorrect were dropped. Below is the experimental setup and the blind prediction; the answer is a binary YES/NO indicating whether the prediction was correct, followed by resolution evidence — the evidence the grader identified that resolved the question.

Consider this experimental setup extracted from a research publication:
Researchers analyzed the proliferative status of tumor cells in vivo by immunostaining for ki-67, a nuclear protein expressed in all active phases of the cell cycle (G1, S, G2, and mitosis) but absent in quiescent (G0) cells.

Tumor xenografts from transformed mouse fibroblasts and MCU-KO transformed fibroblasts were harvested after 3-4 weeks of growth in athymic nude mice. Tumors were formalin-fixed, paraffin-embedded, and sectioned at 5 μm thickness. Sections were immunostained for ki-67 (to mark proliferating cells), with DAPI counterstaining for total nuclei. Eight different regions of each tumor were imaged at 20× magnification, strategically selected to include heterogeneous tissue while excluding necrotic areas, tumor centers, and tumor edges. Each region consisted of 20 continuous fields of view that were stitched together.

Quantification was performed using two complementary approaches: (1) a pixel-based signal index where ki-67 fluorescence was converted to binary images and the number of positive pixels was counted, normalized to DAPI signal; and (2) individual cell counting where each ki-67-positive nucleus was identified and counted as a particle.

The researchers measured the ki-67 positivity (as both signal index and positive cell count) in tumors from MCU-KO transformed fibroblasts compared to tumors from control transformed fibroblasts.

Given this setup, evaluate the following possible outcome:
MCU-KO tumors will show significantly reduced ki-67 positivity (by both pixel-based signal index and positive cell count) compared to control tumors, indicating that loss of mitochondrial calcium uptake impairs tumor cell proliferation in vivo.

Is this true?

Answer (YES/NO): YES